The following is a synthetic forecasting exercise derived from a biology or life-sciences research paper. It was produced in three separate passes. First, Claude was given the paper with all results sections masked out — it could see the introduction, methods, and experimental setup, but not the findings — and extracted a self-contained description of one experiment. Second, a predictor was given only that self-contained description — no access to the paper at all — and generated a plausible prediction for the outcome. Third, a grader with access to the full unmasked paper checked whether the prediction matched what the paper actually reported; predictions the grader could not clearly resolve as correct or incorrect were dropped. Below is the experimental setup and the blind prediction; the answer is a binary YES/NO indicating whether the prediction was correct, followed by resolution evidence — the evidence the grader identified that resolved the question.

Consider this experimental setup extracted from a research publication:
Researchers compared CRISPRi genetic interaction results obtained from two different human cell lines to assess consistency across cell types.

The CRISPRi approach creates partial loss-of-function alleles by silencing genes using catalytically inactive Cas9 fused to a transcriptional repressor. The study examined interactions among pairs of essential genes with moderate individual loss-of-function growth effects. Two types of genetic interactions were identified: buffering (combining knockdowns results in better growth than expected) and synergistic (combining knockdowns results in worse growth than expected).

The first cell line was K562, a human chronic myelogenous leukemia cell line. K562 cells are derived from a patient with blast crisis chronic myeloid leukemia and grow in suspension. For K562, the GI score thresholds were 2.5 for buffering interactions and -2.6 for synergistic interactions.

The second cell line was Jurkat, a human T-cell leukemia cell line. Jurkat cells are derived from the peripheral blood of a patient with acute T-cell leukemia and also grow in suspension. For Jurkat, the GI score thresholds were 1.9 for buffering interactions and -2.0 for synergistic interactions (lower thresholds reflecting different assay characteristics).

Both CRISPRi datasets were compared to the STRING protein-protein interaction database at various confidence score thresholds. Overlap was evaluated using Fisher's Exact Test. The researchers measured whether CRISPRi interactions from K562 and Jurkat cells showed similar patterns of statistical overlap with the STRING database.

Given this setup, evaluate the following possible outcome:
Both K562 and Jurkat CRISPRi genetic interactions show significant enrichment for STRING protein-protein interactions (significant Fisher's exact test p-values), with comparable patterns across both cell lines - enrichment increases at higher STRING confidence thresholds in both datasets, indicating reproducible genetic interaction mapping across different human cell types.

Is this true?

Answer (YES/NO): YES